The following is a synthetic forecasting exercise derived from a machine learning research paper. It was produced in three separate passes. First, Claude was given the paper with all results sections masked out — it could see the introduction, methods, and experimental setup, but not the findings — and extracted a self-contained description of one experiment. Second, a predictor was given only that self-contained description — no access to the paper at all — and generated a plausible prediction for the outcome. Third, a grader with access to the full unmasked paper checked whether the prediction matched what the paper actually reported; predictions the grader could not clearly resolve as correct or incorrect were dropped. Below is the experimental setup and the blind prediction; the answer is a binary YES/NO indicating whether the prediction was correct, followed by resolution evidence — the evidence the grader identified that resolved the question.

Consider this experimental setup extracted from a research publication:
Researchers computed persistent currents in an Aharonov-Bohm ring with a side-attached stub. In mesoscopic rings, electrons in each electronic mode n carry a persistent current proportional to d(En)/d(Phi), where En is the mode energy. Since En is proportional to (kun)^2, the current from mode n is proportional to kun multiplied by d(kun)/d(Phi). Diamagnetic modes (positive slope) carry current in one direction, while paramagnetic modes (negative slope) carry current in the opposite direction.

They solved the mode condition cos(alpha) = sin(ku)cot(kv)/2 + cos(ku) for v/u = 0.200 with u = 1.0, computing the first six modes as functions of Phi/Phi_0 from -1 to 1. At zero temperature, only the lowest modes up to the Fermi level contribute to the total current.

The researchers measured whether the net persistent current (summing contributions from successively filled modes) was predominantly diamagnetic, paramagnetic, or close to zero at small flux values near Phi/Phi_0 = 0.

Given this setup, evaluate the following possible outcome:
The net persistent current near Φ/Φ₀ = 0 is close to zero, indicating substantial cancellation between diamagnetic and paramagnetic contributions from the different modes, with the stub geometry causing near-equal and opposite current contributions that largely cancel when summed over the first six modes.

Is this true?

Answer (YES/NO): NO